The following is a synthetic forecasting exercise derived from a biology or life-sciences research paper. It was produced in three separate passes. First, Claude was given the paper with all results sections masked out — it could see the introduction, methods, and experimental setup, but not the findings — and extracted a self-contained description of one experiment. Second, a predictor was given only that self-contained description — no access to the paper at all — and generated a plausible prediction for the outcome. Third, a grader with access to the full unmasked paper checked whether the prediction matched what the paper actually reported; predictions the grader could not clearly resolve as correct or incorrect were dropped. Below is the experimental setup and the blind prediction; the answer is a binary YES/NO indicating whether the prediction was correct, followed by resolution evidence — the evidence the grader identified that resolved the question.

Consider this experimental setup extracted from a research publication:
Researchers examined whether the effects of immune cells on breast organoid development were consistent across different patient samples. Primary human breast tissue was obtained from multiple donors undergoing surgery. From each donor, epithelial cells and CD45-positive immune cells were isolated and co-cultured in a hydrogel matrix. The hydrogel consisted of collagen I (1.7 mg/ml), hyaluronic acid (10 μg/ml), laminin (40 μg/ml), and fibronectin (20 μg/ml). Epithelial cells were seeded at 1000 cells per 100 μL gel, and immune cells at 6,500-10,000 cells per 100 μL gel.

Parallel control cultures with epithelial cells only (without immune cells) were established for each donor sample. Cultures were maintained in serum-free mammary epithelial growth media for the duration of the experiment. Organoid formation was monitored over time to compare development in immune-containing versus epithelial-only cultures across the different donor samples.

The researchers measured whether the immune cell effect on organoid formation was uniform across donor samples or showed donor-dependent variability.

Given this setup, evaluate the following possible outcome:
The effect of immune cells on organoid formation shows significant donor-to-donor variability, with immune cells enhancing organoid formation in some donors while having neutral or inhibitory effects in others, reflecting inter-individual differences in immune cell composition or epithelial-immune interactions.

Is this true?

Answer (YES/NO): YES